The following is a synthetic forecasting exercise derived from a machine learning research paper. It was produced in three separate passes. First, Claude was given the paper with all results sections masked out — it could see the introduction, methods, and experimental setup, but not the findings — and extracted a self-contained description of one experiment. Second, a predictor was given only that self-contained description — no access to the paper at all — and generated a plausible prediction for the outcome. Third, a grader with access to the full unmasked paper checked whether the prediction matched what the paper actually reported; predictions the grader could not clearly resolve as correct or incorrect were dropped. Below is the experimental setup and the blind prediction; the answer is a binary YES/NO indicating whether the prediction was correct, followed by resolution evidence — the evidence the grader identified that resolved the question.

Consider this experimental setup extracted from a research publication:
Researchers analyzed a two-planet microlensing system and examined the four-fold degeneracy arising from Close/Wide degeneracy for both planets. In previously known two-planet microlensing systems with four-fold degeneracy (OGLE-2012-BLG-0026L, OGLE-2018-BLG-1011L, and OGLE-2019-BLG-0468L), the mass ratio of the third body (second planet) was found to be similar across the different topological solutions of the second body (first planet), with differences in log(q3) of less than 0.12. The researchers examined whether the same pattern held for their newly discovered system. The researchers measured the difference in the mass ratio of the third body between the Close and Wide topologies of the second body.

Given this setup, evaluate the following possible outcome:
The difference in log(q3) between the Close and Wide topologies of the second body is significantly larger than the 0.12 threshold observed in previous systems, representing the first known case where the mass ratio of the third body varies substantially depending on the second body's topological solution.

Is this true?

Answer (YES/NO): YES